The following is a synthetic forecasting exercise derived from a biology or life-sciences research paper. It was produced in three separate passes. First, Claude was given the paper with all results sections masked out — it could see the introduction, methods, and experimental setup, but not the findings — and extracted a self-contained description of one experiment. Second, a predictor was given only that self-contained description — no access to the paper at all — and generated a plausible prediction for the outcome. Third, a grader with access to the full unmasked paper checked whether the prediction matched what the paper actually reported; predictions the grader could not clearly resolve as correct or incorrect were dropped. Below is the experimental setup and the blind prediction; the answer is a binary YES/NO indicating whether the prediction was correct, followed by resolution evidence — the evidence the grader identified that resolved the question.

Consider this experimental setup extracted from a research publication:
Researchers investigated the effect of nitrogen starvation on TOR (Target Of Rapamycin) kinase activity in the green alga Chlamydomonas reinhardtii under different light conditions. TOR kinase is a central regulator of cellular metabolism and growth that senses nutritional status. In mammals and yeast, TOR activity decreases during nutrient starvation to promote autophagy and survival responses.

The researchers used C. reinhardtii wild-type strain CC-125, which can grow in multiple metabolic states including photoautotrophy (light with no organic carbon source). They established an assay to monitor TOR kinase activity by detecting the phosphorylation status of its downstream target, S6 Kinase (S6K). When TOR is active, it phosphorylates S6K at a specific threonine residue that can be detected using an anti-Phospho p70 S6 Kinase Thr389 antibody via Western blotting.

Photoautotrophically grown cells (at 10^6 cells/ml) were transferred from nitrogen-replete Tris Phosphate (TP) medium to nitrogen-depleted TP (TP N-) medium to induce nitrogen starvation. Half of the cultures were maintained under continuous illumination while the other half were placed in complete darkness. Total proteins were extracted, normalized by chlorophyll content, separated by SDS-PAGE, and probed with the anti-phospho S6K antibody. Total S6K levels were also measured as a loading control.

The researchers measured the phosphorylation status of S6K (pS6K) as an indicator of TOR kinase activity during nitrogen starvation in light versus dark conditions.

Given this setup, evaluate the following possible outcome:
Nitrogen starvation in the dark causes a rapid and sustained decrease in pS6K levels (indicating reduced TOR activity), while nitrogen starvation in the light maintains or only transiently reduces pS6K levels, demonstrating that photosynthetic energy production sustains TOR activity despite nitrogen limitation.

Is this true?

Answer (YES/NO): NO